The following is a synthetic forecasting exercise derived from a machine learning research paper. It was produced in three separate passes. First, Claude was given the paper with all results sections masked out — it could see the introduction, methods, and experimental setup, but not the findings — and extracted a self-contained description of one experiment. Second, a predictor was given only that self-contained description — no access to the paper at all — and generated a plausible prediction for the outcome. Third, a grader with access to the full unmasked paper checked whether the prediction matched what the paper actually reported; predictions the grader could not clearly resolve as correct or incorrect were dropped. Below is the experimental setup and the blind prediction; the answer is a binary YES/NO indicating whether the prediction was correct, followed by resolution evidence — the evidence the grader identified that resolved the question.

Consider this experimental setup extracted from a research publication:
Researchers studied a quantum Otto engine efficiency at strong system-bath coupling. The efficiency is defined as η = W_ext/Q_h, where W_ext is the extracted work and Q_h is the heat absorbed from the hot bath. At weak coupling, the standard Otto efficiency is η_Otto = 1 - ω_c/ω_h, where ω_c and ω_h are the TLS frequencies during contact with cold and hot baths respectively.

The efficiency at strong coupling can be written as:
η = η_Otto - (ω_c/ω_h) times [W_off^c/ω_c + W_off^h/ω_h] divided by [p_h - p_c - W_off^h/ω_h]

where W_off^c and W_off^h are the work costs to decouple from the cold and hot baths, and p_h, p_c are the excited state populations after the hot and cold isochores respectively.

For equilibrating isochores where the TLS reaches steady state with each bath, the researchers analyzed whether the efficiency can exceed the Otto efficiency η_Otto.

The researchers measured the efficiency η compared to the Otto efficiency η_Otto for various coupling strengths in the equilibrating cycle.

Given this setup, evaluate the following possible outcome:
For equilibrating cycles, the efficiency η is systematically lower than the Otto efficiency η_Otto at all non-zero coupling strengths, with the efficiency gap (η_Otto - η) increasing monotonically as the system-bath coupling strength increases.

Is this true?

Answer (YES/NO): YES